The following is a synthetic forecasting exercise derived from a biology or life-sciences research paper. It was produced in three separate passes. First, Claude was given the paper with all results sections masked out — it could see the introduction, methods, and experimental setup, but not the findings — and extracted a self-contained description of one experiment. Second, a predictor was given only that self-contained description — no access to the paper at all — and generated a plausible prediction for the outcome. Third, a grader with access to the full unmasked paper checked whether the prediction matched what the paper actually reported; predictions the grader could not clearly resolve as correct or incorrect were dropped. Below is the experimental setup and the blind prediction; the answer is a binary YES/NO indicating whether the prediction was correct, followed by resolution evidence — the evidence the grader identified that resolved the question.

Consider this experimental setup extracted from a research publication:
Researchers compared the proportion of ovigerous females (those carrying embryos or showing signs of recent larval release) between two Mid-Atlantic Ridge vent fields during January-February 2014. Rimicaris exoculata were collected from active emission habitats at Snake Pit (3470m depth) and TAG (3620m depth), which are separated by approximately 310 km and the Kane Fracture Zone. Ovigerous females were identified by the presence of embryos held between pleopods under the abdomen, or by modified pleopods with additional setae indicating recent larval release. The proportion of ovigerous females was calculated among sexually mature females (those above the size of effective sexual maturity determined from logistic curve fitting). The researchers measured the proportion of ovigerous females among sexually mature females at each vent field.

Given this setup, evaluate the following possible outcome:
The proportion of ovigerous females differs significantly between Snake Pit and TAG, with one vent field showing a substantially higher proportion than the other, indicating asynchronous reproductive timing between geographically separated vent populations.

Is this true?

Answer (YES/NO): NO